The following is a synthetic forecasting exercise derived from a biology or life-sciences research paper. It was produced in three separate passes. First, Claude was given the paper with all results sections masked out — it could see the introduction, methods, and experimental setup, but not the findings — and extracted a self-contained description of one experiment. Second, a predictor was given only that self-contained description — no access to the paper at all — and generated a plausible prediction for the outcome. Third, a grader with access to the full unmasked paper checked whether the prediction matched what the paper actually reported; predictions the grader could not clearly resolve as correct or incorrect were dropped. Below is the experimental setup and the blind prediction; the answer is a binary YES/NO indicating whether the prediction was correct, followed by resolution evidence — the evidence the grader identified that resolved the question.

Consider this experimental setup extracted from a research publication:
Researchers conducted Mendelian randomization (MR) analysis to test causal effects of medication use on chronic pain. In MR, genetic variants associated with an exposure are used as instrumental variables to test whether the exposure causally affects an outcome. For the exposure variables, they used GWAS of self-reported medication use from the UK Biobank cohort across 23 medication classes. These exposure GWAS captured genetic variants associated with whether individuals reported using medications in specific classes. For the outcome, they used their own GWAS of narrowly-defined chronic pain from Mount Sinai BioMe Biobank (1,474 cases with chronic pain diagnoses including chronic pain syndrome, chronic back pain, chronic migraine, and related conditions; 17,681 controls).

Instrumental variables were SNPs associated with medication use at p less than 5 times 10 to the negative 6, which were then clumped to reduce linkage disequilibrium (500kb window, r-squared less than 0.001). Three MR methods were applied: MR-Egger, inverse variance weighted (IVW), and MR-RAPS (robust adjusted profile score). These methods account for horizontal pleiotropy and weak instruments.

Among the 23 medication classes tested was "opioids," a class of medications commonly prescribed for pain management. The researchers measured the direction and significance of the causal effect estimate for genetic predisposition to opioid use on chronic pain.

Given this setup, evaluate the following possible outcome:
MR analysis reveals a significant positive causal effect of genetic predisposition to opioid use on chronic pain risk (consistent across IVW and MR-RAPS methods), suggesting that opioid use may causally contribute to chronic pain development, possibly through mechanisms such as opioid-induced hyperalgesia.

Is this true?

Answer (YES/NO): NO